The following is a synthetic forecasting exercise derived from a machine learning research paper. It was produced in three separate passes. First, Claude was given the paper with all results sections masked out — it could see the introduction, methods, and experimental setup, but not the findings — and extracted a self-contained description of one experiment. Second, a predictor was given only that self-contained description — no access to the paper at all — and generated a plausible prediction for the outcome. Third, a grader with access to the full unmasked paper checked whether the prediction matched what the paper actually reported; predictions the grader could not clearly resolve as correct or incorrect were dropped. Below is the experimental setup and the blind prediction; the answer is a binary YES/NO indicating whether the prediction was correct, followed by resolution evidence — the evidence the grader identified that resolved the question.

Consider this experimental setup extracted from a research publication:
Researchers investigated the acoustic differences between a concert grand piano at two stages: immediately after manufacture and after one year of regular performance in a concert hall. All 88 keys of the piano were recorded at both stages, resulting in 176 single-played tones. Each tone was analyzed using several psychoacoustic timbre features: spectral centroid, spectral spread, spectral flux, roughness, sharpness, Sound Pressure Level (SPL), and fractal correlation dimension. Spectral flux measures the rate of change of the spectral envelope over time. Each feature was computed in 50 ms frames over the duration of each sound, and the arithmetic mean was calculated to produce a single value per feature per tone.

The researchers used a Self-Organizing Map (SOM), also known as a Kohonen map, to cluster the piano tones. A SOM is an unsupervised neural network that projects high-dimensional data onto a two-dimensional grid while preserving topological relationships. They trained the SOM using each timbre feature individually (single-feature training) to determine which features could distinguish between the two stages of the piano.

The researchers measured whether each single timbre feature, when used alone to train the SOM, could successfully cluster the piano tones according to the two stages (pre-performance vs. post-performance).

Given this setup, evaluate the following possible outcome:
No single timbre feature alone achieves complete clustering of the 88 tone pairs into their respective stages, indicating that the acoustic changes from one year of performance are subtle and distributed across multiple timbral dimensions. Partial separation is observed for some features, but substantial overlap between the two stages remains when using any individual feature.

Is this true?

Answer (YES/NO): NO